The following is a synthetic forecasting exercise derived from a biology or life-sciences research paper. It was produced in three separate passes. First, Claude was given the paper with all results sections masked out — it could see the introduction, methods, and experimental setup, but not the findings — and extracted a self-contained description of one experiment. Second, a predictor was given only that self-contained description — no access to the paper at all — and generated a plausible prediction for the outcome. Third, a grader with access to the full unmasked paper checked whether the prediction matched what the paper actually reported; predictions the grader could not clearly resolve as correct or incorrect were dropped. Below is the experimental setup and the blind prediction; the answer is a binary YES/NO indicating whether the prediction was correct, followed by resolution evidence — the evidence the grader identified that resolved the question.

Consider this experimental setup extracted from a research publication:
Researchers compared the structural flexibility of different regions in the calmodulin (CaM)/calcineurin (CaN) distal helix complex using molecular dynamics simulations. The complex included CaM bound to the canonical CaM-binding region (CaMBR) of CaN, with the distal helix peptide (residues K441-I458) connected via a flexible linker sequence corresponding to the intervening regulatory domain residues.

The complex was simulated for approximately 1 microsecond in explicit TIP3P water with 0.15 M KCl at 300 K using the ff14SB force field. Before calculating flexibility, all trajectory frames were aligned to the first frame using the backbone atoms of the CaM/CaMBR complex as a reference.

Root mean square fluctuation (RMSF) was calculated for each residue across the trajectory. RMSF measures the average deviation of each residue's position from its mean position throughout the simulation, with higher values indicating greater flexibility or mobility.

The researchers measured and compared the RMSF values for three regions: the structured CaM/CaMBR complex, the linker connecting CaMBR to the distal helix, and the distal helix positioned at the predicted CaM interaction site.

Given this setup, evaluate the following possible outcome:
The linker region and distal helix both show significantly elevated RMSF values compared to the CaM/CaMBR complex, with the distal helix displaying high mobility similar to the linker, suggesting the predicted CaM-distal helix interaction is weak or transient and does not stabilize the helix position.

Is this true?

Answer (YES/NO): NO